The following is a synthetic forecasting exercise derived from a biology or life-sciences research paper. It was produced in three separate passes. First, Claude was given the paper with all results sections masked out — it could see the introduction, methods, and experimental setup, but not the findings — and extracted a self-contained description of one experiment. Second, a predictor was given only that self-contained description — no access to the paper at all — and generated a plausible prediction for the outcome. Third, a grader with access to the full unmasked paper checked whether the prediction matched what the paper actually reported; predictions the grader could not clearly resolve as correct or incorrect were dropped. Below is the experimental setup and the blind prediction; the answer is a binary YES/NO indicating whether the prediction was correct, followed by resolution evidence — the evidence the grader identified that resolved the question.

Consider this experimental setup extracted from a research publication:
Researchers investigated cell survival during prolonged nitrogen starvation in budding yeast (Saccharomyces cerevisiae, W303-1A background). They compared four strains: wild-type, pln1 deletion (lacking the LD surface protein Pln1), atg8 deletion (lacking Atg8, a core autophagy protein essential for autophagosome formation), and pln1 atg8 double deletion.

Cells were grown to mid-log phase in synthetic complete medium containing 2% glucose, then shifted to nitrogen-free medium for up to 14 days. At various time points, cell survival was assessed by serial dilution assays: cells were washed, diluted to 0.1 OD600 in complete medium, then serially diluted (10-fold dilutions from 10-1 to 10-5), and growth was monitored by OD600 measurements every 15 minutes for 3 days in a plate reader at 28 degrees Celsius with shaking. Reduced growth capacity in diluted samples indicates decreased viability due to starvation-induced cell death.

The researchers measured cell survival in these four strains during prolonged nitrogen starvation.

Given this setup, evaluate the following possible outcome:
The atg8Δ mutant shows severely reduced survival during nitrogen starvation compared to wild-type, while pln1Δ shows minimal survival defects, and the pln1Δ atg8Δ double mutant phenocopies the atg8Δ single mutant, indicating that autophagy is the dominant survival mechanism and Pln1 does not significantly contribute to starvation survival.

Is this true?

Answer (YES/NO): NO